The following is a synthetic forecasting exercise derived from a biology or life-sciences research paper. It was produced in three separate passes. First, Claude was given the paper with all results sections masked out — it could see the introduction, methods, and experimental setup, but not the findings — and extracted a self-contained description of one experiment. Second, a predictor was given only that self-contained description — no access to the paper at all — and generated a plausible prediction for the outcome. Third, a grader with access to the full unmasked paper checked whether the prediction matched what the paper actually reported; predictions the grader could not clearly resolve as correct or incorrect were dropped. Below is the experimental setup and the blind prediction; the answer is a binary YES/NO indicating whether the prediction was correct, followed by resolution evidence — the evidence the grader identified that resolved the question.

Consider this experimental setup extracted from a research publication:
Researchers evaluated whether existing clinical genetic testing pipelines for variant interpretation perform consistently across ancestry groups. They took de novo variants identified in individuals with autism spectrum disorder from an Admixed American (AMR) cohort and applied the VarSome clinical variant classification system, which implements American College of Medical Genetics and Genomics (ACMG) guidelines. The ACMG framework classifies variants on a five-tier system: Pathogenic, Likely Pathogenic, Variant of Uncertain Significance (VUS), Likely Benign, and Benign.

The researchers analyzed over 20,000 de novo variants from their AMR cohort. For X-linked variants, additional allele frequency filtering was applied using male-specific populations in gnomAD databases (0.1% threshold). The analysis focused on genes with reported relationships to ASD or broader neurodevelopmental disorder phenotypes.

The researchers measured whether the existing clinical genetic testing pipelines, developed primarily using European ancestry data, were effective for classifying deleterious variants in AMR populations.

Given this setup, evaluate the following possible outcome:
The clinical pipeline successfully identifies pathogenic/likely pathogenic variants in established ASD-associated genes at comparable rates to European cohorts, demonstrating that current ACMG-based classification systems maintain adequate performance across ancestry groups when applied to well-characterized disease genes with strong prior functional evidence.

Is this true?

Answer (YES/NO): NO